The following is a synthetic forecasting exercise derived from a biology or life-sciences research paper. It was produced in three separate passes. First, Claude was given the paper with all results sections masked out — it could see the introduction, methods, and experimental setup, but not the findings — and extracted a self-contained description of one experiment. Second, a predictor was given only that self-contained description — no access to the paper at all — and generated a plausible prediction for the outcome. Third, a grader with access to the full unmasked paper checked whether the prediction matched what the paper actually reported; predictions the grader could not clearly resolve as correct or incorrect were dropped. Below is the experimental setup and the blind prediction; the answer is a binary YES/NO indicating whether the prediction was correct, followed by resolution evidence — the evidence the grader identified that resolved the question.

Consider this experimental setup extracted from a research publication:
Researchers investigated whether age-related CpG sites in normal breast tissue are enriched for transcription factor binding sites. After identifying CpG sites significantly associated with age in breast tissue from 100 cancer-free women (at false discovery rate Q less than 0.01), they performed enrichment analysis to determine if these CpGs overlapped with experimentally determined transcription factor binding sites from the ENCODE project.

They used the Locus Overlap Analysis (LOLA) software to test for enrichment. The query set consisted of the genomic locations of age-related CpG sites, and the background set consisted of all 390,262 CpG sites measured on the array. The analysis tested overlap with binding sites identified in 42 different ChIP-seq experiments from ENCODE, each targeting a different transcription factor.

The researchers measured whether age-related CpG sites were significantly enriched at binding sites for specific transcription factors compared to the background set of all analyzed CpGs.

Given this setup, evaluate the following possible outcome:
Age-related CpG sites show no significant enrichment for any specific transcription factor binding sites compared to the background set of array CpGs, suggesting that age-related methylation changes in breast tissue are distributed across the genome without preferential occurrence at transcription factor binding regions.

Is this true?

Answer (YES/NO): NO